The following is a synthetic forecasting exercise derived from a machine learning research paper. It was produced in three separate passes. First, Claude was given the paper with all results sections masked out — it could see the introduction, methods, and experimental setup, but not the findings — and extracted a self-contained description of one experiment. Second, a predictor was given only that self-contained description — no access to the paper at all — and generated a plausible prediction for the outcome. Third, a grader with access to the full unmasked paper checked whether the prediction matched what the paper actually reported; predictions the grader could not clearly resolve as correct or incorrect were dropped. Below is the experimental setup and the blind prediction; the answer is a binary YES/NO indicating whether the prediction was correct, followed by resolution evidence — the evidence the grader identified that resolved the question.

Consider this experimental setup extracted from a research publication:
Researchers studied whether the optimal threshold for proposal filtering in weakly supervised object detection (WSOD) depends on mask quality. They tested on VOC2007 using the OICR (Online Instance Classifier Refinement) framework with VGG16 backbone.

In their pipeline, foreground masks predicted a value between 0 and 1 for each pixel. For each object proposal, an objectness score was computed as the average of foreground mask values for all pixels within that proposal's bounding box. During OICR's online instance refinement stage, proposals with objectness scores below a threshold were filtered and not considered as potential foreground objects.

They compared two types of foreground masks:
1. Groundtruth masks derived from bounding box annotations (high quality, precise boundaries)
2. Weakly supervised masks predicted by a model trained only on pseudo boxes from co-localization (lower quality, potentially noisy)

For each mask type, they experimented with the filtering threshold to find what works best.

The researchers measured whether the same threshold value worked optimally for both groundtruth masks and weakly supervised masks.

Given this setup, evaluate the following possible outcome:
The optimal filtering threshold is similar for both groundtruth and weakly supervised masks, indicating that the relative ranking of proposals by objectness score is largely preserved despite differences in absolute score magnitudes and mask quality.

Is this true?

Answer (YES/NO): NO